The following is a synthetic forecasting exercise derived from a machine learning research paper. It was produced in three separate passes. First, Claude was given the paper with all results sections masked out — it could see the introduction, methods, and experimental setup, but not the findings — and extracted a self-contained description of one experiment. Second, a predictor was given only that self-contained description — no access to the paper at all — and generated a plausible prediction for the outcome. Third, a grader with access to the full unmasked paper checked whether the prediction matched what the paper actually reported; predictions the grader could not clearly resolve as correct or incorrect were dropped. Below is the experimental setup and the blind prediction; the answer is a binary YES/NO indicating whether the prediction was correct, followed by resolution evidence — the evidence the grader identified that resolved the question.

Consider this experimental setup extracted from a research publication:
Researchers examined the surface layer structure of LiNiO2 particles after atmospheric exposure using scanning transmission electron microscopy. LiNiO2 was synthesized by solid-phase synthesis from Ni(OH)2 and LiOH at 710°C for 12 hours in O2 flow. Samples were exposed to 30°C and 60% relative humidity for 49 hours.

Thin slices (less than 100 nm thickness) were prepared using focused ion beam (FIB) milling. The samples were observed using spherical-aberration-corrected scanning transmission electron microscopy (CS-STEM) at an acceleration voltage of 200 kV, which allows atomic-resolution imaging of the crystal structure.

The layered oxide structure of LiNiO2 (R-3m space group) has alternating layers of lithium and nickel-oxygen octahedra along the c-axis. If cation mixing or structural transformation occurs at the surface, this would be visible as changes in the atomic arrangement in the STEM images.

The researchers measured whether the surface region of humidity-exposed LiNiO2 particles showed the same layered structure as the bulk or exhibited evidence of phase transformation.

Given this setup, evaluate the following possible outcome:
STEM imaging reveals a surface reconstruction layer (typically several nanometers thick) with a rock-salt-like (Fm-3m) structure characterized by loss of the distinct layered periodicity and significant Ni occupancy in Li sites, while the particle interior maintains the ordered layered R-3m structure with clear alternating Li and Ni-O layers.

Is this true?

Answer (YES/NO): NO